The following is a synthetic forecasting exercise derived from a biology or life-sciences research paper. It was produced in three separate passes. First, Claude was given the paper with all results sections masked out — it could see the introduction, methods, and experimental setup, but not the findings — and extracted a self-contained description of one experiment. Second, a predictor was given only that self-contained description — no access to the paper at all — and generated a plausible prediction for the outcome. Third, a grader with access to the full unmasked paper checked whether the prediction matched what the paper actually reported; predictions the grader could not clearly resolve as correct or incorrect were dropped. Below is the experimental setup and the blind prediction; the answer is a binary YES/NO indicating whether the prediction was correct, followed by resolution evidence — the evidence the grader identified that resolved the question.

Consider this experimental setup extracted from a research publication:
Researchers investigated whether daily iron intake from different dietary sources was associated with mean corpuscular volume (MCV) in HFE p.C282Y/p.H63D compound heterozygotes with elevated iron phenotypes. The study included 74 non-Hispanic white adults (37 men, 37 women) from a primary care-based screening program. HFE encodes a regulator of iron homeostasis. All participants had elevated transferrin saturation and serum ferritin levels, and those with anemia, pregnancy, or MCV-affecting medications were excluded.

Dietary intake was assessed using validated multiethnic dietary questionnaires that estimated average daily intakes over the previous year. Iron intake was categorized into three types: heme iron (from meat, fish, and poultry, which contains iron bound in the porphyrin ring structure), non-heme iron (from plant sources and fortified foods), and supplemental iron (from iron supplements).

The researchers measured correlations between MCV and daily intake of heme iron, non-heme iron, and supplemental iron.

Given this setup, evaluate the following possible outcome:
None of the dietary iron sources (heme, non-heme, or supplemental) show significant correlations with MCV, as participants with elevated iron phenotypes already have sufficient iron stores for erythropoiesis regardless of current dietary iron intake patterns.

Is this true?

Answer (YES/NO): NO